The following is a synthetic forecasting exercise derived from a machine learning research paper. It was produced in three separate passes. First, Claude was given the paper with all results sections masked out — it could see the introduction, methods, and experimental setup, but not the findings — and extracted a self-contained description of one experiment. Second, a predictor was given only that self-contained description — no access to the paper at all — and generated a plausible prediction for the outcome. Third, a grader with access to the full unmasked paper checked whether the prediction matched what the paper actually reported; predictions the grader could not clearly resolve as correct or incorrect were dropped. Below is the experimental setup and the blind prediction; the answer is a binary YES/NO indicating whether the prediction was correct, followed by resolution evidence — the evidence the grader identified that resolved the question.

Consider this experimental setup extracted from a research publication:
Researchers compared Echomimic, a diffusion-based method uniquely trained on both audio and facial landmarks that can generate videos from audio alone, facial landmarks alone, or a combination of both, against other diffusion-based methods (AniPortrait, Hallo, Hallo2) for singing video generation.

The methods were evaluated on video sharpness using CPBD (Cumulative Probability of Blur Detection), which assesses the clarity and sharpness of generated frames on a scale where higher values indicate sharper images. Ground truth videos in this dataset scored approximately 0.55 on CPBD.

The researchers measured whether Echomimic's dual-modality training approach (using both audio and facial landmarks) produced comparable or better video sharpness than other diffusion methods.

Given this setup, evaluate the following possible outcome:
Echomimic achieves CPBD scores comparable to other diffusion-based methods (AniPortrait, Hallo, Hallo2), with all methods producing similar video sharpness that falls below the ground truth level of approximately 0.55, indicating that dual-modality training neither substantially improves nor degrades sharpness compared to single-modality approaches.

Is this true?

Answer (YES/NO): NO